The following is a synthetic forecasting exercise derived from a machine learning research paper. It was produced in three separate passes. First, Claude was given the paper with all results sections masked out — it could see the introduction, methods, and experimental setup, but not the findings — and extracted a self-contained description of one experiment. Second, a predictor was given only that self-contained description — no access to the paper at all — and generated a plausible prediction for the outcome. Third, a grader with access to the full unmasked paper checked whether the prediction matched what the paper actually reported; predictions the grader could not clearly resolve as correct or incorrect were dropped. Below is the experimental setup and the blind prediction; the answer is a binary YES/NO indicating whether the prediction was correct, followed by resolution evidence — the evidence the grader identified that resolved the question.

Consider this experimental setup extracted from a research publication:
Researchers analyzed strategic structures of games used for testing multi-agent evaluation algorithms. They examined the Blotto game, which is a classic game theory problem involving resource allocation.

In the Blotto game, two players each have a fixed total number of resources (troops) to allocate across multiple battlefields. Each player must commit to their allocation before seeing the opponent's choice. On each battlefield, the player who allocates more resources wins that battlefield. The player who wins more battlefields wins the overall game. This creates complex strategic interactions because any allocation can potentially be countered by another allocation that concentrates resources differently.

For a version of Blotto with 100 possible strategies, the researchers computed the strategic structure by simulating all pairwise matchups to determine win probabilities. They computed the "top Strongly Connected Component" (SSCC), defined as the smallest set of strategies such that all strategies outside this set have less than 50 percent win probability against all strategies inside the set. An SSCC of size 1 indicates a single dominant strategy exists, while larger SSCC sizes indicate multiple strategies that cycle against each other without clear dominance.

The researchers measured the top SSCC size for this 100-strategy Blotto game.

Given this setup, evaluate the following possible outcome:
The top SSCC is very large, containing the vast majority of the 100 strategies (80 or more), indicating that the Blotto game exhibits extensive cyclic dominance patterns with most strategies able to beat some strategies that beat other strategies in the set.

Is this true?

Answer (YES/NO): YES